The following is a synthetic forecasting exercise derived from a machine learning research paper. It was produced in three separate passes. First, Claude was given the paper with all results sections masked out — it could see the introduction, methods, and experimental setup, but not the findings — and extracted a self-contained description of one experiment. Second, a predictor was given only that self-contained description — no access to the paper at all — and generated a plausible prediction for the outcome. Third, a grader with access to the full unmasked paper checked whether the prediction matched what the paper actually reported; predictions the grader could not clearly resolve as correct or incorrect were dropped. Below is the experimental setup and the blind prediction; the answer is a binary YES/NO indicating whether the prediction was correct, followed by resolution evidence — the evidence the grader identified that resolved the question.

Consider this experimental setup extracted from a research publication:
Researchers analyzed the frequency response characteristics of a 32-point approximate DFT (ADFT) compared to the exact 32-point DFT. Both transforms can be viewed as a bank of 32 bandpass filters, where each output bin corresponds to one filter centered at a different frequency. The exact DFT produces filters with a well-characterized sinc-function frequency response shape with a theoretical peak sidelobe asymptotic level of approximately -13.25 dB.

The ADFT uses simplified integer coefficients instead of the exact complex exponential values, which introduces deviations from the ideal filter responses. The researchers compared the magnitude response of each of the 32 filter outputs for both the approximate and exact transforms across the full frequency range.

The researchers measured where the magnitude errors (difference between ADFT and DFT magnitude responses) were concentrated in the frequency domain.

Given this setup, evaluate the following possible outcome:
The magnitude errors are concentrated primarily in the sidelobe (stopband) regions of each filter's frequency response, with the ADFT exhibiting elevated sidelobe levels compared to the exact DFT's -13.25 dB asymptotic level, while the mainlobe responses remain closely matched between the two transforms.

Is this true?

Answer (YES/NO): YES